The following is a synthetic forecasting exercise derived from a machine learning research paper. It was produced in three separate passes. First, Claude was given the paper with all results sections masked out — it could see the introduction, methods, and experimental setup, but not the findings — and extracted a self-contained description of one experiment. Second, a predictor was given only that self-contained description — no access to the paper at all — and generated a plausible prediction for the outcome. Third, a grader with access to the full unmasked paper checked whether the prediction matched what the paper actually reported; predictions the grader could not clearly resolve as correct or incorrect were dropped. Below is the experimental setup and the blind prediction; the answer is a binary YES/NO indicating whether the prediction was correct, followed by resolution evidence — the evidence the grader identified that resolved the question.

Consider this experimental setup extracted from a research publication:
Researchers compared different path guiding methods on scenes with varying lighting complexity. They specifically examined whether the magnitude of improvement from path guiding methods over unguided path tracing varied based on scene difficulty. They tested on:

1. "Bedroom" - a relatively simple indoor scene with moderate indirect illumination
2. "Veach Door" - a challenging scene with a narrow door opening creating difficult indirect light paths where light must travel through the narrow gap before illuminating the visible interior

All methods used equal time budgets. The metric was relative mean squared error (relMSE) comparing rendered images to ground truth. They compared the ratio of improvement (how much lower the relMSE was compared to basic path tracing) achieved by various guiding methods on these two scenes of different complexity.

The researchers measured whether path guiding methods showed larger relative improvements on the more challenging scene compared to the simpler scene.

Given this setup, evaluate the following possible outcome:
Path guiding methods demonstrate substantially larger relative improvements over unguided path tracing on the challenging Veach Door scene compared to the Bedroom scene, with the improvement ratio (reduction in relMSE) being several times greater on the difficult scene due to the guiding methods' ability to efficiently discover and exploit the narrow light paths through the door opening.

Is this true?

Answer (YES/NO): YES